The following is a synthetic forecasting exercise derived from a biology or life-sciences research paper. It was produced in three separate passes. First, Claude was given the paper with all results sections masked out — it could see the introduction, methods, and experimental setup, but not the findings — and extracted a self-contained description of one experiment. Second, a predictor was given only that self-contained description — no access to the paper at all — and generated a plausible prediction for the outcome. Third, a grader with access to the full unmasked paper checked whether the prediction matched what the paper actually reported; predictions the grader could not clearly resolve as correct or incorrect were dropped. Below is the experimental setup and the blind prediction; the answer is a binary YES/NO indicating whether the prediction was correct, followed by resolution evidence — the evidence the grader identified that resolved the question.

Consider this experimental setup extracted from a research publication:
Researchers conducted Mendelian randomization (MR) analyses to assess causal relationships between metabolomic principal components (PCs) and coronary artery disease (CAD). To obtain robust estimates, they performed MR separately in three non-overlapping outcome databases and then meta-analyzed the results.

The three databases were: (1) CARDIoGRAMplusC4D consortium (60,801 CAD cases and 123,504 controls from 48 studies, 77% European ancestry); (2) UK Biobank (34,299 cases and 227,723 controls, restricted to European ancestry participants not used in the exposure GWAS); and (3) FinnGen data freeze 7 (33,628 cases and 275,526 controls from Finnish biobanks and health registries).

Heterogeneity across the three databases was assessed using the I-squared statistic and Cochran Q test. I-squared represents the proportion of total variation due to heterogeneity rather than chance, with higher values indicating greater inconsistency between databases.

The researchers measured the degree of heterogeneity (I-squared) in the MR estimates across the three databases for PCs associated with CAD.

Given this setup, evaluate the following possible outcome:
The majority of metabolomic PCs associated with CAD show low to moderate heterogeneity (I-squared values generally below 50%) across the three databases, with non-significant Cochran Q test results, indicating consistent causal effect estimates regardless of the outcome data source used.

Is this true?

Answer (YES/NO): YES